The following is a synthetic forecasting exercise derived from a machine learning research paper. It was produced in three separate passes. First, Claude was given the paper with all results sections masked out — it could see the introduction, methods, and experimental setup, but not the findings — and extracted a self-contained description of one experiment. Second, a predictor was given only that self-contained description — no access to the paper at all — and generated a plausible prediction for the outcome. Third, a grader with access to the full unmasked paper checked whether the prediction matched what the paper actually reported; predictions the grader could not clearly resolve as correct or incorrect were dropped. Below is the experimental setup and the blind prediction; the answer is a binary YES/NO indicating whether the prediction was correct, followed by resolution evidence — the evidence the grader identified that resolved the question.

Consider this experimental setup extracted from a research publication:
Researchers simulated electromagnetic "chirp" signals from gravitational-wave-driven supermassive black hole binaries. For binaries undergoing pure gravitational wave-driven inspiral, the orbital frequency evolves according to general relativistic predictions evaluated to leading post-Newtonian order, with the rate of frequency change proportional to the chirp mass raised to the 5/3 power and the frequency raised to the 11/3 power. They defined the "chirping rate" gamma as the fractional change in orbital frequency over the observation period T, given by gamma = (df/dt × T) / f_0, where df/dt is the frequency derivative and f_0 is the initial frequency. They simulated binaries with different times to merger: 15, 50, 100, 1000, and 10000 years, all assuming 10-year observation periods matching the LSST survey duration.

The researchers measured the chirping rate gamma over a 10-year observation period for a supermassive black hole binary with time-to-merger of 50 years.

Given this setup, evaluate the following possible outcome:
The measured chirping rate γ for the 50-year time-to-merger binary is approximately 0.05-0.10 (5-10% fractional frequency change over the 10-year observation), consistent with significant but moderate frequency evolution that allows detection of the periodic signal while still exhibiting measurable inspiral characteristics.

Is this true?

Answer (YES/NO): YES